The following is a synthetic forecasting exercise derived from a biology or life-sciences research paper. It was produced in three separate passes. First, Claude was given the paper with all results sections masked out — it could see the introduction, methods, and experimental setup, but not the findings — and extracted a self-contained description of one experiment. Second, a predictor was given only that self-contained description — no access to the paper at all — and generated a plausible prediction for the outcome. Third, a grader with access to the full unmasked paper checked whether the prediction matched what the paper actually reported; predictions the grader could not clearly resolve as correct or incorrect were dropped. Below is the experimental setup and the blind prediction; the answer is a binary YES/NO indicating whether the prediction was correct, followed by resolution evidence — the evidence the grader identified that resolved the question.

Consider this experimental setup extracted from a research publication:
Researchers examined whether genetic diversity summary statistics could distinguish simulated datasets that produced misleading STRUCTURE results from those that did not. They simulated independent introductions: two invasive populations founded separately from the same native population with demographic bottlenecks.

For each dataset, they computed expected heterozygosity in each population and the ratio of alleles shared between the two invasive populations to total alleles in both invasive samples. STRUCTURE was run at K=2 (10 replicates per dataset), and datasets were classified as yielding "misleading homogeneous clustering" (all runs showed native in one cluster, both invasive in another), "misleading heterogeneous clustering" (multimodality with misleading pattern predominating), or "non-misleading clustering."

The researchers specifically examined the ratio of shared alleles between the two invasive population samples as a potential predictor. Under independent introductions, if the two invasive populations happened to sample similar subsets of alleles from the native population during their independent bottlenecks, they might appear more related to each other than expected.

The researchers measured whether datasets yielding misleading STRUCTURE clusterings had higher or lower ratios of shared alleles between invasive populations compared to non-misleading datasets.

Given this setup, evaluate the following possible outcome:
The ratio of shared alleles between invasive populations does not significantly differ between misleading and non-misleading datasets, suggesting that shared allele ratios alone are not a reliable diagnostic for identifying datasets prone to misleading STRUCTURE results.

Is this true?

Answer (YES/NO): NO